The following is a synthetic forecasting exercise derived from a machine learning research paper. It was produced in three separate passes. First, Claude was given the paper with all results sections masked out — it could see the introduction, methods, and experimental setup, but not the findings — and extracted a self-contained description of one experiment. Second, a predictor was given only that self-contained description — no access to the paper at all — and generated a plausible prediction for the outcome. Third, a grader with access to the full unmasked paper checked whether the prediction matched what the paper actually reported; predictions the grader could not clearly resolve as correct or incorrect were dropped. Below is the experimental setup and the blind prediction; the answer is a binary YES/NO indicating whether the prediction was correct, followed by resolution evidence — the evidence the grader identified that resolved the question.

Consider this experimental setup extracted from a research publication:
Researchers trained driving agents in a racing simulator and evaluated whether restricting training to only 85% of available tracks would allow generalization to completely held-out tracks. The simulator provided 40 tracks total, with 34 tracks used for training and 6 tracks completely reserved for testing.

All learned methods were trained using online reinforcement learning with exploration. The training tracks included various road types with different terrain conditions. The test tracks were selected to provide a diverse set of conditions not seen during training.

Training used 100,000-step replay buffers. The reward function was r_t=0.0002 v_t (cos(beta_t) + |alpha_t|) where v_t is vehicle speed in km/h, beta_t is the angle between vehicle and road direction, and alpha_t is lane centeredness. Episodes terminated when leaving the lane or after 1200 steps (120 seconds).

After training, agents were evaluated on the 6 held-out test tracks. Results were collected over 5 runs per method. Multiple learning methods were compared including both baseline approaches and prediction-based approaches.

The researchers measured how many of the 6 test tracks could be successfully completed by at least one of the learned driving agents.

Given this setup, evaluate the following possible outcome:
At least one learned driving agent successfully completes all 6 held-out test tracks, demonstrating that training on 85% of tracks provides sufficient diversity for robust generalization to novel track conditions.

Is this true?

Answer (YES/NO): NO